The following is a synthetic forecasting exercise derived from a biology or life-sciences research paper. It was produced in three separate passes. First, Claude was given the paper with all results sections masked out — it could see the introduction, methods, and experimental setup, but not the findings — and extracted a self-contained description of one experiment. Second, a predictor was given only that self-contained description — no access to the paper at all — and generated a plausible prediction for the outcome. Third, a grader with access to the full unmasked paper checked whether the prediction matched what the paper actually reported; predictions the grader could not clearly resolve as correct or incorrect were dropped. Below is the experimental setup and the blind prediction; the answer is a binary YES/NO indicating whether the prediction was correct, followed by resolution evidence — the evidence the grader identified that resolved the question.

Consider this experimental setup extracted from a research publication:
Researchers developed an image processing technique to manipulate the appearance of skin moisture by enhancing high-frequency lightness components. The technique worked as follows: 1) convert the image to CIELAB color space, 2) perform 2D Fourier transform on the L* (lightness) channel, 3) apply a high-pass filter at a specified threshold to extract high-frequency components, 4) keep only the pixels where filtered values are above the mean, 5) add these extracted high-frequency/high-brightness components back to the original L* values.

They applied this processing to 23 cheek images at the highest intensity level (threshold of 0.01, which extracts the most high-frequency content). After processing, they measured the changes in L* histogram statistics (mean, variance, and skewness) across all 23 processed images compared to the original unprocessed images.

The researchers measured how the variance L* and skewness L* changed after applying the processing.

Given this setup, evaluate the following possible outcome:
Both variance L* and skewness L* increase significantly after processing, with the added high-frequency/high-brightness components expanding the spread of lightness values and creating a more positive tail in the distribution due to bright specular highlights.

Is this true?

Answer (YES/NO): YES